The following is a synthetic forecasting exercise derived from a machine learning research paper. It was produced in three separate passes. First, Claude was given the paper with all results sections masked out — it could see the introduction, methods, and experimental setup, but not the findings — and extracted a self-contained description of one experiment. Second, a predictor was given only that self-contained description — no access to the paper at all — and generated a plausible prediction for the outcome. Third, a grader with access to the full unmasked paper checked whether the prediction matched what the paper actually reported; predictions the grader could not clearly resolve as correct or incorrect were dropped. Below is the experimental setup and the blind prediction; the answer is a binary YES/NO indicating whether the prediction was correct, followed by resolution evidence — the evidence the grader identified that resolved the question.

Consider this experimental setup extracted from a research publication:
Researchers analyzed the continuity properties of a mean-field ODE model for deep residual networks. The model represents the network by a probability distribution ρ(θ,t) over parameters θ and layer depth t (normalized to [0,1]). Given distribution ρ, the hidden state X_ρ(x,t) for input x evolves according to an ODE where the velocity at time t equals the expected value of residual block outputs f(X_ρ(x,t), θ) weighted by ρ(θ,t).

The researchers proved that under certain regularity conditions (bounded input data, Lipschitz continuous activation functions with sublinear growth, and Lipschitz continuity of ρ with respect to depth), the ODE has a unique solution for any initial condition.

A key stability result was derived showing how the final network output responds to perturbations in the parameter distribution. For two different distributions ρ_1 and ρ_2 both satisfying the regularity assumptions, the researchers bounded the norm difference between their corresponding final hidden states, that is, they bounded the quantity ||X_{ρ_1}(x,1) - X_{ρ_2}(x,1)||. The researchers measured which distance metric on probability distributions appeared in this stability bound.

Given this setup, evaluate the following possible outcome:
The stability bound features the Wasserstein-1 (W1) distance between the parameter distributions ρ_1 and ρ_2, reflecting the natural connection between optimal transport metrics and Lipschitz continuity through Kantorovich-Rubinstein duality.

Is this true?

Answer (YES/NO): NO